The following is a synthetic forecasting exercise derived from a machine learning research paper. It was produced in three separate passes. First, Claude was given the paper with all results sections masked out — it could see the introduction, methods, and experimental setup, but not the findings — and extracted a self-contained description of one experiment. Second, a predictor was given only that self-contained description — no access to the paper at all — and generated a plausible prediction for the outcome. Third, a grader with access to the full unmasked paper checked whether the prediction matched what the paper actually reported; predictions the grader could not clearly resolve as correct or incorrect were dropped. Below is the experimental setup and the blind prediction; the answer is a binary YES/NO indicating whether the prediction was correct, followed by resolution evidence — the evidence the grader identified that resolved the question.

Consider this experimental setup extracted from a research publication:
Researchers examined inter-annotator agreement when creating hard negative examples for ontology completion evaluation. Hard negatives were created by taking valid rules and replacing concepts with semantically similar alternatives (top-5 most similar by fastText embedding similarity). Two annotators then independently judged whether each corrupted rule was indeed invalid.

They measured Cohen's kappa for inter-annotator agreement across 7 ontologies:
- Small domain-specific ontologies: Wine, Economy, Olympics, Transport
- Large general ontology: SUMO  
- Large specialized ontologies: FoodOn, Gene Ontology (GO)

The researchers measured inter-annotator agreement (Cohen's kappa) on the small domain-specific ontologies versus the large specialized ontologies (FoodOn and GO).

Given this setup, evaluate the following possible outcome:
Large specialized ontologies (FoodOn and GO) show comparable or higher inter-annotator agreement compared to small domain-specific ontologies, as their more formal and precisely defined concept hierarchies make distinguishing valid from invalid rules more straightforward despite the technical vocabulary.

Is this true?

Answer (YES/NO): NO